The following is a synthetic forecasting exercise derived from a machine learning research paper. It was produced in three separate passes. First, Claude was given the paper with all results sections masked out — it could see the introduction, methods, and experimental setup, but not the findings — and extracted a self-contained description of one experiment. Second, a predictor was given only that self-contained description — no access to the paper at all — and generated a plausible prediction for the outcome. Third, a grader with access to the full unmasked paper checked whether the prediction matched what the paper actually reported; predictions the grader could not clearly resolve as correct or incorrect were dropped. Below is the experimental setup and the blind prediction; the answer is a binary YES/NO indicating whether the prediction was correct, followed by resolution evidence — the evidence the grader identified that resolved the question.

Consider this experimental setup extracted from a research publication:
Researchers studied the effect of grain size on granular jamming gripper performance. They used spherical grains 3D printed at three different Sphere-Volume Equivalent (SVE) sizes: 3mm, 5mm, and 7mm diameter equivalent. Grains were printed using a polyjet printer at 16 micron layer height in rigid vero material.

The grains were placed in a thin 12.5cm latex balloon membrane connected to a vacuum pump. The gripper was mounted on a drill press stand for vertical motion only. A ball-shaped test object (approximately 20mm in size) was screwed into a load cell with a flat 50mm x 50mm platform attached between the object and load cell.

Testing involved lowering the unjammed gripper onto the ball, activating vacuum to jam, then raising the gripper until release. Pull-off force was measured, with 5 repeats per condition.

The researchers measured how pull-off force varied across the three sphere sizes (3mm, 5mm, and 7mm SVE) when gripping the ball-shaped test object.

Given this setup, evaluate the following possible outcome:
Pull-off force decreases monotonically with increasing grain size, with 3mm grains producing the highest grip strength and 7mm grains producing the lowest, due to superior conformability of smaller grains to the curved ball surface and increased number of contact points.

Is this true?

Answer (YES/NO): NO